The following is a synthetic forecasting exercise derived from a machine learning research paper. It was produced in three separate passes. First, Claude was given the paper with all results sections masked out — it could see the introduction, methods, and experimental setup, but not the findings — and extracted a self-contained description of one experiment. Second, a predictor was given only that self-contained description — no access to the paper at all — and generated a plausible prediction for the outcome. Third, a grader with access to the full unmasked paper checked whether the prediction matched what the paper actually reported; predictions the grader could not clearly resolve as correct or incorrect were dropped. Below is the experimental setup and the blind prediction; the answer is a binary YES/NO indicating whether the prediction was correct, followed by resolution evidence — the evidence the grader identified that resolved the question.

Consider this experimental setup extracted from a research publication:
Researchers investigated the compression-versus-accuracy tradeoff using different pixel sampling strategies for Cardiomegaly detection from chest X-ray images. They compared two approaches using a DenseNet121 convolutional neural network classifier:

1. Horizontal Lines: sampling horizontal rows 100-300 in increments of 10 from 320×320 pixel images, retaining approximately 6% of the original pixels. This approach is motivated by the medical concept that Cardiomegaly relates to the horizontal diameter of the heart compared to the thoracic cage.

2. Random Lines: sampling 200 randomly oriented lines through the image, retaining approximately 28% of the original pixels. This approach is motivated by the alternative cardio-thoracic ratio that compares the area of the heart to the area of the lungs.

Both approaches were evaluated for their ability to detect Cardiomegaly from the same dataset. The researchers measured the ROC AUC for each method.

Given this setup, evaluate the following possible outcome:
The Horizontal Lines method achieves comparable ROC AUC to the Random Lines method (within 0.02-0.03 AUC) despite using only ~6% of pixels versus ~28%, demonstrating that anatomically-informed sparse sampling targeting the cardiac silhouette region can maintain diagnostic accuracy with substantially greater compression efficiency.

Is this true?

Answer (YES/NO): NO